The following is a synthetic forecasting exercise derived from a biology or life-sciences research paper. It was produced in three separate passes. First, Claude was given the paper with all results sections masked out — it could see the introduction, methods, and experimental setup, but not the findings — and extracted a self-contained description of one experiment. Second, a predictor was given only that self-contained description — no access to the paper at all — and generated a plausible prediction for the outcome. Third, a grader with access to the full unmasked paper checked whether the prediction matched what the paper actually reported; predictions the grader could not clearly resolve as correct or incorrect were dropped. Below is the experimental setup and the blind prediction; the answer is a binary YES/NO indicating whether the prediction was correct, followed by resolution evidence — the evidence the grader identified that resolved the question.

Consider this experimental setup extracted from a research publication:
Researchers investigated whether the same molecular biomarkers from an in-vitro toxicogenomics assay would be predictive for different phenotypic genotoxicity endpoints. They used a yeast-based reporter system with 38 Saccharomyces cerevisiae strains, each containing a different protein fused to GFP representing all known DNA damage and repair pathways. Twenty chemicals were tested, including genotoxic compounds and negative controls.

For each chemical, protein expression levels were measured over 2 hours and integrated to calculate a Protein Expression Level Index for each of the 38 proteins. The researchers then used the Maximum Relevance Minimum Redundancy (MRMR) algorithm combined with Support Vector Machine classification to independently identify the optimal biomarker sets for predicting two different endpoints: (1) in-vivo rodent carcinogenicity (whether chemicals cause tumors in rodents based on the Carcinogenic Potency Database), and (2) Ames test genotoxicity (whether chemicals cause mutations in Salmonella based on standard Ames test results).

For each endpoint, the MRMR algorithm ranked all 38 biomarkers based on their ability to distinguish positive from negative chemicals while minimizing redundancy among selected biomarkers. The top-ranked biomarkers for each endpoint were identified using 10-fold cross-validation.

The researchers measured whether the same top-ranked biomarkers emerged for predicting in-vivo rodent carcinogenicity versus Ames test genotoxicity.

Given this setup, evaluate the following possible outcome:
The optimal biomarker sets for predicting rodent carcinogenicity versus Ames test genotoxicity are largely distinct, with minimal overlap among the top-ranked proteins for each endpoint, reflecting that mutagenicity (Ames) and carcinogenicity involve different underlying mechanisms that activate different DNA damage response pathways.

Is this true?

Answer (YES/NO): YES